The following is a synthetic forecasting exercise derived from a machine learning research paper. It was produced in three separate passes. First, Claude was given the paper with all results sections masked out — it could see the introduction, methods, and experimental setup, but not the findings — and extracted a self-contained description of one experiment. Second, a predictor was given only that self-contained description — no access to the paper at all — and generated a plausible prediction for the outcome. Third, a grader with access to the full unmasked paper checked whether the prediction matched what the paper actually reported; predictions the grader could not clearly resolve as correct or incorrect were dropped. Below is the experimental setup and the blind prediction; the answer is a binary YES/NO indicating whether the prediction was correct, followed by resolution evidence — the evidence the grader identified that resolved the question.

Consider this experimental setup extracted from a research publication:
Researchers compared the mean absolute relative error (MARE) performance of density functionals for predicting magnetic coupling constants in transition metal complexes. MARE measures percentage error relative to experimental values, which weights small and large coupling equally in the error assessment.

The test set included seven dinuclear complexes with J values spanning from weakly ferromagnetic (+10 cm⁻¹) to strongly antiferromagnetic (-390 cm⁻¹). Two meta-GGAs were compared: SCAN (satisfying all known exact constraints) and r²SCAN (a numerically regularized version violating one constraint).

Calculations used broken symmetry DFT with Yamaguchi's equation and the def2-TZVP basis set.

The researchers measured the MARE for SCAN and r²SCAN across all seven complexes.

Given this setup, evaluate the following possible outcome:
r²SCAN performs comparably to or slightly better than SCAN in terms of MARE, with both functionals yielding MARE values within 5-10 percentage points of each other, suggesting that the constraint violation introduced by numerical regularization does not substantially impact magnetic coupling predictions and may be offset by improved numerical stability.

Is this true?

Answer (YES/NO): NO